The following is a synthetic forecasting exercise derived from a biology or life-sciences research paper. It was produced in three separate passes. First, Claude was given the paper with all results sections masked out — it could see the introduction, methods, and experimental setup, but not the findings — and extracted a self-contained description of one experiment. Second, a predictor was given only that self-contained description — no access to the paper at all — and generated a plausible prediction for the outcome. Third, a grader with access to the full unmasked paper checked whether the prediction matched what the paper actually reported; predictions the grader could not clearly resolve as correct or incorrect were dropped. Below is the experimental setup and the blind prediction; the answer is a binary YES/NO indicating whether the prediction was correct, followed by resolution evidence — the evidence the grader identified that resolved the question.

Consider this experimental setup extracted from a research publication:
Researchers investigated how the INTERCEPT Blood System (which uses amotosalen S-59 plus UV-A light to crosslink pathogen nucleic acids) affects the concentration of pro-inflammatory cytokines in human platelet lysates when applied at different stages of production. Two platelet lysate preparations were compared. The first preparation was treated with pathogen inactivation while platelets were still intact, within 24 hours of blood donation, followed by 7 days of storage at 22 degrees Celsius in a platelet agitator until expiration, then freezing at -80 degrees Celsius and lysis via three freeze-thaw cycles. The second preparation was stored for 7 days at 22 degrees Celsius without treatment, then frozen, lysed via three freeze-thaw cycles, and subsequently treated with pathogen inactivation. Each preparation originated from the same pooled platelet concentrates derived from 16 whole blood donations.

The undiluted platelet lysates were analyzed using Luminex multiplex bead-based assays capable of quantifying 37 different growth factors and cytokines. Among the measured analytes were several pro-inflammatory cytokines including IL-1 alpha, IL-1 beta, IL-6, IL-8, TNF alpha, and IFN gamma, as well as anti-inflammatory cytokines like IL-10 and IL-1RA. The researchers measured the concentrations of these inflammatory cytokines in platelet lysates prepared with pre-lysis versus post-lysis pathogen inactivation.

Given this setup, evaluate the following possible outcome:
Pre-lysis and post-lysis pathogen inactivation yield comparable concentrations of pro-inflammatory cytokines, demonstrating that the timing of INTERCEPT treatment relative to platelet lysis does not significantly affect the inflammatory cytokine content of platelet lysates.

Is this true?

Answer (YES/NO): NO